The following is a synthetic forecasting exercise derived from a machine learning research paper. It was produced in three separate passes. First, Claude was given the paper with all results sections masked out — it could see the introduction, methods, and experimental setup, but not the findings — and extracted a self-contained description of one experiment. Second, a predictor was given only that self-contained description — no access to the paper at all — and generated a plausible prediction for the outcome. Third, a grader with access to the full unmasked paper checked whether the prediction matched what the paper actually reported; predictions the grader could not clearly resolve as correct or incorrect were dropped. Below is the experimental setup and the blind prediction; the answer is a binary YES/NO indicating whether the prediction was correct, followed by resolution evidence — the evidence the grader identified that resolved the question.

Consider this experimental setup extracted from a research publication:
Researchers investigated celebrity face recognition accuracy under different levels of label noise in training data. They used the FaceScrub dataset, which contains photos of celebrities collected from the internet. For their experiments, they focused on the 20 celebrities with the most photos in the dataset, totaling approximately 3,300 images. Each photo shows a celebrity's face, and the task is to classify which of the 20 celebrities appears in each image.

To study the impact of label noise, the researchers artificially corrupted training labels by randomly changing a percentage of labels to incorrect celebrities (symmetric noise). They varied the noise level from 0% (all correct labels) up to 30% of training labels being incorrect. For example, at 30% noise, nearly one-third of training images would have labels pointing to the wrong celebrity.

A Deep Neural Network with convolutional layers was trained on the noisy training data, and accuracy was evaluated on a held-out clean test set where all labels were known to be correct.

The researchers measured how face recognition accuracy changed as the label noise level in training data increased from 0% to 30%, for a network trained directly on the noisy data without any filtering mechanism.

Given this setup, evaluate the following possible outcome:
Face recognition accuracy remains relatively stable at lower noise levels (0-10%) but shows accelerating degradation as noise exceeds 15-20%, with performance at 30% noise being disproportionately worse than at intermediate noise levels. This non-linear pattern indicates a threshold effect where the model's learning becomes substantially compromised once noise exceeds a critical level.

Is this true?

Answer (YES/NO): NO